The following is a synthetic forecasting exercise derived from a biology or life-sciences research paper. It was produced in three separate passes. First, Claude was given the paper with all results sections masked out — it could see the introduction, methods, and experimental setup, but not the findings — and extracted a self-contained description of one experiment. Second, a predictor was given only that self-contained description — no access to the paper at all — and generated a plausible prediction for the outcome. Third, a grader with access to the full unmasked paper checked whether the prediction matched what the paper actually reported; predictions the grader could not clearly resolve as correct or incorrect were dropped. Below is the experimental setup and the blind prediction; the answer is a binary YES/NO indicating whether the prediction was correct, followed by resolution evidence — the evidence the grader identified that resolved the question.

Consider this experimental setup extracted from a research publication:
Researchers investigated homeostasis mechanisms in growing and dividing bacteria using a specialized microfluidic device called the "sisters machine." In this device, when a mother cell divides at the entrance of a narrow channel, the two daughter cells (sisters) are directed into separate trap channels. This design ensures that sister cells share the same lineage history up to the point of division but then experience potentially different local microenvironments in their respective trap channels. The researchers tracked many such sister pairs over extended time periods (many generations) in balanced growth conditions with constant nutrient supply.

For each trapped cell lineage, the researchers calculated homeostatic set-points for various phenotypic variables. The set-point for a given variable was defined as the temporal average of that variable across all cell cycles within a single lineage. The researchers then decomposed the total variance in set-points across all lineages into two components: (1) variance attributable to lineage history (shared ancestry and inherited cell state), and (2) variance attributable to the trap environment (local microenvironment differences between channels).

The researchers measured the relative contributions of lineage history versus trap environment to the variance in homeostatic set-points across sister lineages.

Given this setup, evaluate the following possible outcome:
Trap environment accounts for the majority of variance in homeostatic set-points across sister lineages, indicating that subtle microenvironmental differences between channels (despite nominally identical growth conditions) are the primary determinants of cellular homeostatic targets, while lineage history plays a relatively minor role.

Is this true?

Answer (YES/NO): YES